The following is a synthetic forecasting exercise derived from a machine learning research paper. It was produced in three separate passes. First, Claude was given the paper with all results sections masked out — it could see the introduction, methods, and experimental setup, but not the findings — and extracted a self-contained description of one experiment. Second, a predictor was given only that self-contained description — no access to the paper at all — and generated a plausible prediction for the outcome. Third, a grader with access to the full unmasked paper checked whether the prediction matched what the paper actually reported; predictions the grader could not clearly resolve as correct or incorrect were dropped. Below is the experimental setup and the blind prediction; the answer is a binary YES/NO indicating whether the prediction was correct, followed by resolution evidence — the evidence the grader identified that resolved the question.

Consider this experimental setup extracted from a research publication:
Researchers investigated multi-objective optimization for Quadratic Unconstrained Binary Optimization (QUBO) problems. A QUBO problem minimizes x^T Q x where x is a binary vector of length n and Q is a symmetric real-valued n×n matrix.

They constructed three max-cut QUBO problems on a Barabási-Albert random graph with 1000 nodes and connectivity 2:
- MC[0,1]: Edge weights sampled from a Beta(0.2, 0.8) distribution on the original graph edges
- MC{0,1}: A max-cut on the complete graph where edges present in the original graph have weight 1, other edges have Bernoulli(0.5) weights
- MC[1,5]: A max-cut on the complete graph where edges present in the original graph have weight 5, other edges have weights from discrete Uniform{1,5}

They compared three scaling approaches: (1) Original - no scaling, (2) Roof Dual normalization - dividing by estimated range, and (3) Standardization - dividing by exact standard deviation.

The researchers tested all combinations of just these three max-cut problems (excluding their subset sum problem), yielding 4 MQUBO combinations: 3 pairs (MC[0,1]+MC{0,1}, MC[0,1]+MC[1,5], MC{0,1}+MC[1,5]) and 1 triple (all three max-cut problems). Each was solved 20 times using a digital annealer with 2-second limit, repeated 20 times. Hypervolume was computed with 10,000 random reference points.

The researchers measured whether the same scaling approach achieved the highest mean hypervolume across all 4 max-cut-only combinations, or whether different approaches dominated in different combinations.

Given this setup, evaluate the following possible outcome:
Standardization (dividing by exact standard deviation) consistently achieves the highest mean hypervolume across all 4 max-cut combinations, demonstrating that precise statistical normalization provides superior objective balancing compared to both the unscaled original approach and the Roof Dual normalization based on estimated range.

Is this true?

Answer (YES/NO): NO